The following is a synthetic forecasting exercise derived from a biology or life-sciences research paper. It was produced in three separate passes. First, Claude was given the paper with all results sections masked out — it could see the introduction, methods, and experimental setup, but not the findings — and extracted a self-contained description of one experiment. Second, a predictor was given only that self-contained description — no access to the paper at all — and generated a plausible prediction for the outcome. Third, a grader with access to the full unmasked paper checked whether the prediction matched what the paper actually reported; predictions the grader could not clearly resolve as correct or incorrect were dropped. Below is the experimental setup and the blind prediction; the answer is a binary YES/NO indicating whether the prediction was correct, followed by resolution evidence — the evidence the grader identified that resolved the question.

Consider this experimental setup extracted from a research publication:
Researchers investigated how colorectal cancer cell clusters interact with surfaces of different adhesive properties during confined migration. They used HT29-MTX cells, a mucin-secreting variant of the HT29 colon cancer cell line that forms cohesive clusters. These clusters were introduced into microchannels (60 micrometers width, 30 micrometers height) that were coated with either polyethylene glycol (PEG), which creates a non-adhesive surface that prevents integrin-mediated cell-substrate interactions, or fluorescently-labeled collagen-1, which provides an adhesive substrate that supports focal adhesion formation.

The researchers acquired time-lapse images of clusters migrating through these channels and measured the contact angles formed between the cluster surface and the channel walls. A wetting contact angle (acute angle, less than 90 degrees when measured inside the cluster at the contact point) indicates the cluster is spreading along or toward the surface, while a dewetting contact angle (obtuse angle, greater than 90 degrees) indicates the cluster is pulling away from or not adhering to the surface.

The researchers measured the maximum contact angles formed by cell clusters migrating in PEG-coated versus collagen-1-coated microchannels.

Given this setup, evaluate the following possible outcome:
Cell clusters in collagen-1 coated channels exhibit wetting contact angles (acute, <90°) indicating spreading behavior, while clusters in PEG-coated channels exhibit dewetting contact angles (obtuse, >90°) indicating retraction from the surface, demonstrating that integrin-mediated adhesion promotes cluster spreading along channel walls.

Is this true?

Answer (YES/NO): YES